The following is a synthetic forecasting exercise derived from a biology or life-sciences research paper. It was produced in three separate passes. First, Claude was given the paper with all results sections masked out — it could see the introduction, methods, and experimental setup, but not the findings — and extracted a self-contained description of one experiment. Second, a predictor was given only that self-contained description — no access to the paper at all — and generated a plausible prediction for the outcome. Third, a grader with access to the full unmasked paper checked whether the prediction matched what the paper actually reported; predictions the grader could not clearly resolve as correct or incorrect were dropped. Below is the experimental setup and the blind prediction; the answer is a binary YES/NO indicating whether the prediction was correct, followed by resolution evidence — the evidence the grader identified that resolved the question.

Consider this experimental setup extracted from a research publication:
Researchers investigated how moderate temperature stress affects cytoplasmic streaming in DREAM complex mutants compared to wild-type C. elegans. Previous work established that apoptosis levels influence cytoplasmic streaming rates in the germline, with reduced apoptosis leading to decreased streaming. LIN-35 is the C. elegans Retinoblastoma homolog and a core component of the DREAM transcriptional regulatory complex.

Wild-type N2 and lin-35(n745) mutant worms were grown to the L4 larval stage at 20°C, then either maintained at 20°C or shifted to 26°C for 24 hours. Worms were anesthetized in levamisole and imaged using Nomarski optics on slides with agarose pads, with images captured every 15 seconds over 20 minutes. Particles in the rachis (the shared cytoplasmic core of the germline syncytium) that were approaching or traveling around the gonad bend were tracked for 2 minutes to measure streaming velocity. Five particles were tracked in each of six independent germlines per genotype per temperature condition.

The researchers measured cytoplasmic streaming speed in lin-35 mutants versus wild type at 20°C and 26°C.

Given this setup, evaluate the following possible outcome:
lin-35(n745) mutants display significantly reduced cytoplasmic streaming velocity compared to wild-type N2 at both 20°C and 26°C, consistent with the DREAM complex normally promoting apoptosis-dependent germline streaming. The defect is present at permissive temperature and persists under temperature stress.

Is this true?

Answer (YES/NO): NO